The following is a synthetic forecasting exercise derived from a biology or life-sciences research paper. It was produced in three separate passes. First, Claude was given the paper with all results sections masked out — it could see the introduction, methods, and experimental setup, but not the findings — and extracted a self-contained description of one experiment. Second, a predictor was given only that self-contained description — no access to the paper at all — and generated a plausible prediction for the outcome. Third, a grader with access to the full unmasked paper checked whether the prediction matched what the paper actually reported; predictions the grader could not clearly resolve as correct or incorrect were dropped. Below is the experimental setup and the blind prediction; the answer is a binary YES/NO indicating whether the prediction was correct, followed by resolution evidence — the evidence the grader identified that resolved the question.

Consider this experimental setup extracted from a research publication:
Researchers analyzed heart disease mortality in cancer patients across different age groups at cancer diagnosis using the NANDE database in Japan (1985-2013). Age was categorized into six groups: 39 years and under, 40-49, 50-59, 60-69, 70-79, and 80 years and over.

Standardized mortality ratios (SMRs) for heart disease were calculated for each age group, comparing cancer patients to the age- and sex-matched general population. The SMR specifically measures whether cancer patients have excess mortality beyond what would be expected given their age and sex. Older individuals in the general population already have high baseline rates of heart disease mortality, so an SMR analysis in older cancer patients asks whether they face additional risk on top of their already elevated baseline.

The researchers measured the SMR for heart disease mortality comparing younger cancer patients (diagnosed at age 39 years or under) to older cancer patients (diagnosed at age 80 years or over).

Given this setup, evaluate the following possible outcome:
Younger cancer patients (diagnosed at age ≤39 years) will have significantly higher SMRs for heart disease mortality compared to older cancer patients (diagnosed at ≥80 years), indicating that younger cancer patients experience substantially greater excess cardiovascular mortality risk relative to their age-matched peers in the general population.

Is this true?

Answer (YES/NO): YES